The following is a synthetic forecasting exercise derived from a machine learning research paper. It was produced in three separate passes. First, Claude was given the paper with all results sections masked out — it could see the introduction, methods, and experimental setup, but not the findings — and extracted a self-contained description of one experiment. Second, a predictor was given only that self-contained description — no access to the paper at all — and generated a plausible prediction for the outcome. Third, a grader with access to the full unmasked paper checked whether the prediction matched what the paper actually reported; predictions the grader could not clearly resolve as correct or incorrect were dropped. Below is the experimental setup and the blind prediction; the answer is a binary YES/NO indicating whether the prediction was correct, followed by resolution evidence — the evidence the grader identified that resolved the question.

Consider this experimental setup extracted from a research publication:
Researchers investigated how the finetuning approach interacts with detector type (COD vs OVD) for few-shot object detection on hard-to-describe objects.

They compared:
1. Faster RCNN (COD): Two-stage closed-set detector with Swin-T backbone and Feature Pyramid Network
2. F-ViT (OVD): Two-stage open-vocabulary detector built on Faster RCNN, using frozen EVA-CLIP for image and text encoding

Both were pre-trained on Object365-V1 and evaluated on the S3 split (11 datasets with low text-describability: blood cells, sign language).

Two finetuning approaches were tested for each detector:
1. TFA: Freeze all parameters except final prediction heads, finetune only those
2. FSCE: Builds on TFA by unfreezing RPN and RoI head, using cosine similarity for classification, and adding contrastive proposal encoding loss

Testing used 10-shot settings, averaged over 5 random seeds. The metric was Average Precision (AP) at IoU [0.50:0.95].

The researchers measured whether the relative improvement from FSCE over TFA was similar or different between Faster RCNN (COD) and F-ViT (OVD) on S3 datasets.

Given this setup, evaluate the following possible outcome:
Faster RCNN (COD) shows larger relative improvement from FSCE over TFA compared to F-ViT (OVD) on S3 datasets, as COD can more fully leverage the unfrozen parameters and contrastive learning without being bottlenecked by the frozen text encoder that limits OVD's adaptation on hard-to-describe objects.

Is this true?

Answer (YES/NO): NO